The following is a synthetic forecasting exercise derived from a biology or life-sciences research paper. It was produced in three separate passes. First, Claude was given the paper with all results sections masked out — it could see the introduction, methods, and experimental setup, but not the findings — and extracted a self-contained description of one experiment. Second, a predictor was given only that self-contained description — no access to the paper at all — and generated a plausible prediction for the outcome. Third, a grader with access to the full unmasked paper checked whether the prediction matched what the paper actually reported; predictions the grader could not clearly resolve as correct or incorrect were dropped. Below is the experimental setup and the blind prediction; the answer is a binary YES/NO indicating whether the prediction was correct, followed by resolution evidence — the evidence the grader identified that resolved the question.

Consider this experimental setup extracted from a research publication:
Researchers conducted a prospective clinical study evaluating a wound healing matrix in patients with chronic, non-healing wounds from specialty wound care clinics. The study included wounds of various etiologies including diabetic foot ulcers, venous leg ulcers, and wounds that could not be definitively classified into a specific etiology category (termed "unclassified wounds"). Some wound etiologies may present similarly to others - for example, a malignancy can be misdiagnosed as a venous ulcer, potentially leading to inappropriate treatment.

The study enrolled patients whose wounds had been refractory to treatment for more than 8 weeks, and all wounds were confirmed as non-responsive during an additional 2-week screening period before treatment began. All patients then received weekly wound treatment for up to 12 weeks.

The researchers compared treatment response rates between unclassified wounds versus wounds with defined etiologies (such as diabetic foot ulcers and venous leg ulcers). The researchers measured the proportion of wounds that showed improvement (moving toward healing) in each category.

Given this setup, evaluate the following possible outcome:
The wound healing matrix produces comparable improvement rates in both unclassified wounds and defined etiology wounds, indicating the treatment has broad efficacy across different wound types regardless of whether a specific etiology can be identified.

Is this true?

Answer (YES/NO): NO